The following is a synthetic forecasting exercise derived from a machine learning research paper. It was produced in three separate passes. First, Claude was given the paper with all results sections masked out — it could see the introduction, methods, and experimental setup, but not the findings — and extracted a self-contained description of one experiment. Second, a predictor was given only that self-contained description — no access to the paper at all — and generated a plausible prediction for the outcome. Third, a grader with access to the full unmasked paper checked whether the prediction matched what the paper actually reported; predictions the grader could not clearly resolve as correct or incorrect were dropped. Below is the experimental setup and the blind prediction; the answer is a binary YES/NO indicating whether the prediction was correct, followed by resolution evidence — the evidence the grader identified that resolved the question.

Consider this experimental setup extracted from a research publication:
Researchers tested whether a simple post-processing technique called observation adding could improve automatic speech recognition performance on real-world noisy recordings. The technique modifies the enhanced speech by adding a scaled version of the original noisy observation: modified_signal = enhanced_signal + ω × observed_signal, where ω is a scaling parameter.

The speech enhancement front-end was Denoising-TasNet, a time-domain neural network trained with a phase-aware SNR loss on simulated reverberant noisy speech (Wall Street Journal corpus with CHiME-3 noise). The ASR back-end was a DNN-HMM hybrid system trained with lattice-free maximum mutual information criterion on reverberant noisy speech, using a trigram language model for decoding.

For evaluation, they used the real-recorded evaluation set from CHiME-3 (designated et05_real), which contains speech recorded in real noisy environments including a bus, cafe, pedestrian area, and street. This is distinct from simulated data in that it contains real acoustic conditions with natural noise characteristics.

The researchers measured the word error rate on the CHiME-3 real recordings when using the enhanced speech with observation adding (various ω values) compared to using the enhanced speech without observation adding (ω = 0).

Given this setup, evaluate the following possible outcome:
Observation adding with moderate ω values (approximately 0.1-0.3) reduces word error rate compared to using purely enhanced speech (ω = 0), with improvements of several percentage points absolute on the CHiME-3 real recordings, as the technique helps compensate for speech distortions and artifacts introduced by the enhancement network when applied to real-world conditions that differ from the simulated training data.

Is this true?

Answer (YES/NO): NO